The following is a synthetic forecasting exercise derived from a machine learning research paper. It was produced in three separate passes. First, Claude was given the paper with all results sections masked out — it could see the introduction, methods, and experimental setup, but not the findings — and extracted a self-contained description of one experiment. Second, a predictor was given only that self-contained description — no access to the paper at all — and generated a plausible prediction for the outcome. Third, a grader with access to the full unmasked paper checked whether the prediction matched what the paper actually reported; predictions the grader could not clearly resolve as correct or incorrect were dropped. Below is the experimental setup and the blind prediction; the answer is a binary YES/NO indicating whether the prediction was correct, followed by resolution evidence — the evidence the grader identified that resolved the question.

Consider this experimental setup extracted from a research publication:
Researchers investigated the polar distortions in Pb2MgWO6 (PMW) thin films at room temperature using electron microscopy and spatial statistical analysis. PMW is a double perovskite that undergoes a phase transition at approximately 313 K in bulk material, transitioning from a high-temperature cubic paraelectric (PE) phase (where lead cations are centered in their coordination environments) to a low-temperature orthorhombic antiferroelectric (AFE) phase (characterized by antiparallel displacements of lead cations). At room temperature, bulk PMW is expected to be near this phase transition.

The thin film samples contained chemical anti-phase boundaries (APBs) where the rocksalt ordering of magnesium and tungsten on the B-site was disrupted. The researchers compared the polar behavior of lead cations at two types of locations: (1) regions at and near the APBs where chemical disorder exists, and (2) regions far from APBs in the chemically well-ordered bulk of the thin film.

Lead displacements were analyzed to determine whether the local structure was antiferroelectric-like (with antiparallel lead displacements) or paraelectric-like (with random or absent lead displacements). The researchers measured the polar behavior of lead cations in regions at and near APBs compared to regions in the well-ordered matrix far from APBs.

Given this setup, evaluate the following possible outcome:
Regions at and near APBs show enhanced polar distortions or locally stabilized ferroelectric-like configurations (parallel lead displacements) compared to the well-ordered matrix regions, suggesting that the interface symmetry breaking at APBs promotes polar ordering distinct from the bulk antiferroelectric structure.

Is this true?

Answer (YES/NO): NO